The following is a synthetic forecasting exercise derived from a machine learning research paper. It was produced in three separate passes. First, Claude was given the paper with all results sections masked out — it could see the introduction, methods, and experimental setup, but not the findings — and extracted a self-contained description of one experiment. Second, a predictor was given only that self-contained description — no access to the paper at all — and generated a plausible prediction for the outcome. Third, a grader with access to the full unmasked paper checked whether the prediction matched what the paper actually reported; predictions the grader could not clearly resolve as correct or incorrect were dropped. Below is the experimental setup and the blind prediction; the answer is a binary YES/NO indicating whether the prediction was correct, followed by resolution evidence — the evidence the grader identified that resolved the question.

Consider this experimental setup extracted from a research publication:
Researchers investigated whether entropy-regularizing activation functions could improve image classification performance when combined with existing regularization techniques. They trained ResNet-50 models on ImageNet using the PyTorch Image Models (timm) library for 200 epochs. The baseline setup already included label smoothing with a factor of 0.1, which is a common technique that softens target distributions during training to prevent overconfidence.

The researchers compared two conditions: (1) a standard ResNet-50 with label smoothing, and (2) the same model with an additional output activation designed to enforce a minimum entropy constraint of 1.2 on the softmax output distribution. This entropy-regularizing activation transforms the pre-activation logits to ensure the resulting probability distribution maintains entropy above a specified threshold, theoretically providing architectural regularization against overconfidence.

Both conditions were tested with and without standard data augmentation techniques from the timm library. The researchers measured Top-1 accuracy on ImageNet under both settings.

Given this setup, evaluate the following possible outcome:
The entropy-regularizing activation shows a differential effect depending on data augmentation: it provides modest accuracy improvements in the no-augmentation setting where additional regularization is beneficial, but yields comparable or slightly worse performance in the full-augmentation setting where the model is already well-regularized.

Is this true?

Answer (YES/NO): NO